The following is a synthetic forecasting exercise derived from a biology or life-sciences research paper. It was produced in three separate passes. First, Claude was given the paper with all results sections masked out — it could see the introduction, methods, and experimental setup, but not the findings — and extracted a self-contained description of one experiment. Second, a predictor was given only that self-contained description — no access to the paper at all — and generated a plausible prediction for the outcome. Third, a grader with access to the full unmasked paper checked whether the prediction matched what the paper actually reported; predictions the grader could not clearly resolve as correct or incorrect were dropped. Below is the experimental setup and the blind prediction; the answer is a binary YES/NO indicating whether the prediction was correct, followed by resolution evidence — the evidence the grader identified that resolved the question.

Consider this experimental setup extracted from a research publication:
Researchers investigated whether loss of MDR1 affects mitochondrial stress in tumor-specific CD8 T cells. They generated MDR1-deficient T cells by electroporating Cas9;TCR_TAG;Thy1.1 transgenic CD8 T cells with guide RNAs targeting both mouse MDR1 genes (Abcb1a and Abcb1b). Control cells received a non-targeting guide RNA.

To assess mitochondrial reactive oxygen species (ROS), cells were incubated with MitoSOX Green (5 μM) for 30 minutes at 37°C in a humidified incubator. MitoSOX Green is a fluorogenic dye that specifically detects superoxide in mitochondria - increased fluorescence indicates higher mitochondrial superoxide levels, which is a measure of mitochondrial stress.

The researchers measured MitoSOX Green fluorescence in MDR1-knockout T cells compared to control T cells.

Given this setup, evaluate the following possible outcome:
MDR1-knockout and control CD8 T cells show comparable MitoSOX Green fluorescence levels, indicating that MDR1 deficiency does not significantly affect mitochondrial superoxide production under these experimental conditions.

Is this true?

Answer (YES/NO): NO